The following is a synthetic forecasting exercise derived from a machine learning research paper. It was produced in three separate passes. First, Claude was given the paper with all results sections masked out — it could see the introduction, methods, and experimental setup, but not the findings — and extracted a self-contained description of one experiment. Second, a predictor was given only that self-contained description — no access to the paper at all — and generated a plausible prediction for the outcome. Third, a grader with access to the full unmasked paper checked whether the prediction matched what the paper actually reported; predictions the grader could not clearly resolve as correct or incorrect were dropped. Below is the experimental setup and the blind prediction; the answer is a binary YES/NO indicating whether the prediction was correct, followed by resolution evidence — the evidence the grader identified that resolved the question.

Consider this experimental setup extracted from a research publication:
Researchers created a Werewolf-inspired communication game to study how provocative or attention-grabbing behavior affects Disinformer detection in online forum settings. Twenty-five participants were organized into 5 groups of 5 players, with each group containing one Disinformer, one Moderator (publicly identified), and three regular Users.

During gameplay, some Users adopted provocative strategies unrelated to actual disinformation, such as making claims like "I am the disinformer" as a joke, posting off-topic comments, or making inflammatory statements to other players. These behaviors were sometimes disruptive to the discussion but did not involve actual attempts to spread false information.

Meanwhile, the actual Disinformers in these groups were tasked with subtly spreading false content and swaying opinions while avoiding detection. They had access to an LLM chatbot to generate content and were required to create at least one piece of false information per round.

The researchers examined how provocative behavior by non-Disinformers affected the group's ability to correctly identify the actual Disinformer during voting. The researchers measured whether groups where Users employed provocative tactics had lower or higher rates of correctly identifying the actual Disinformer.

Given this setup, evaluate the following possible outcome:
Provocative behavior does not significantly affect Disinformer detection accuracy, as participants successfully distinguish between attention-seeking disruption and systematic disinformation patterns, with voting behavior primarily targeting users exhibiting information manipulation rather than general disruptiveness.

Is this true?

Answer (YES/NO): NO